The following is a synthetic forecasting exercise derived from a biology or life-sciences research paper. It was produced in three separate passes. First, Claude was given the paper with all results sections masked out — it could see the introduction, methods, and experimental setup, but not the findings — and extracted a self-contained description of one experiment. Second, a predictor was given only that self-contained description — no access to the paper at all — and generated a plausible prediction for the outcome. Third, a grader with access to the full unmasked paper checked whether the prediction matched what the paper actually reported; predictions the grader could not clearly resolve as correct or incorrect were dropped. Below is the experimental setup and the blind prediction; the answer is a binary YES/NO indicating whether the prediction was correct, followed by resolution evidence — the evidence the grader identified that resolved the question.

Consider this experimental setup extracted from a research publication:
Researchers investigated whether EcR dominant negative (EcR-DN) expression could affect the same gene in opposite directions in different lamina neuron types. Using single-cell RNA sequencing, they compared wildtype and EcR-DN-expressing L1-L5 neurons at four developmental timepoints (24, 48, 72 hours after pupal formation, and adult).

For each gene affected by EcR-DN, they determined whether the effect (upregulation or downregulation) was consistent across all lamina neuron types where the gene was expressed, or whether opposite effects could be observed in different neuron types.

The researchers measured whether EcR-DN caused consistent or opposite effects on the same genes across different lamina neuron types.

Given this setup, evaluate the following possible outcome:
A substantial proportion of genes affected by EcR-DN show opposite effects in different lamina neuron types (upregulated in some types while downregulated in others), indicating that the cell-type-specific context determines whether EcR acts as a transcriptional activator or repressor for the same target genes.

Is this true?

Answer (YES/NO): NO